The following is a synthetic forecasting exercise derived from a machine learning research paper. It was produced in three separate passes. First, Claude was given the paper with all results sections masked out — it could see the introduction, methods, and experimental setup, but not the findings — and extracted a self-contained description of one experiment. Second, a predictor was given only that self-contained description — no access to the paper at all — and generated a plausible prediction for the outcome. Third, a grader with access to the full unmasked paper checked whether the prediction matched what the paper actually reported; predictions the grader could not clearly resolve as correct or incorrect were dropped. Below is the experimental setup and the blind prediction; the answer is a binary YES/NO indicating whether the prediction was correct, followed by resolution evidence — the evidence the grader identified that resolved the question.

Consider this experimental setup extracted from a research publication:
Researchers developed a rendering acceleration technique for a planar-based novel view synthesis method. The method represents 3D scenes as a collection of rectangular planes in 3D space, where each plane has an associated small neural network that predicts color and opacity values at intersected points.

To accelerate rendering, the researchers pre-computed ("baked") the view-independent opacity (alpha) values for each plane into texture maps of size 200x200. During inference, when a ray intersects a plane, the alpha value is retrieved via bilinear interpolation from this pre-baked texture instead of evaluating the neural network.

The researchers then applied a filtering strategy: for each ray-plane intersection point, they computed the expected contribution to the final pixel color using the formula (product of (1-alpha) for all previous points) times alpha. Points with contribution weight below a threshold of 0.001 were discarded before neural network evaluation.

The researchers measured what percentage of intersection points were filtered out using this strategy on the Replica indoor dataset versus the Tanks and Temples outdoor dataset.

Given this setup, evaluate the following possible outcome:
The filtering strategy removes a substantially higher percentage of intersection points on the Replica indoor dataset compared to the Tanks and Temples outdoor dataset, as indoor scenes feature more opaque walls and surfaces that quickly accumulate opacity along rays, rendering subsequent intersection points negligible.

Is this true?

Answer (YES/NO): NO